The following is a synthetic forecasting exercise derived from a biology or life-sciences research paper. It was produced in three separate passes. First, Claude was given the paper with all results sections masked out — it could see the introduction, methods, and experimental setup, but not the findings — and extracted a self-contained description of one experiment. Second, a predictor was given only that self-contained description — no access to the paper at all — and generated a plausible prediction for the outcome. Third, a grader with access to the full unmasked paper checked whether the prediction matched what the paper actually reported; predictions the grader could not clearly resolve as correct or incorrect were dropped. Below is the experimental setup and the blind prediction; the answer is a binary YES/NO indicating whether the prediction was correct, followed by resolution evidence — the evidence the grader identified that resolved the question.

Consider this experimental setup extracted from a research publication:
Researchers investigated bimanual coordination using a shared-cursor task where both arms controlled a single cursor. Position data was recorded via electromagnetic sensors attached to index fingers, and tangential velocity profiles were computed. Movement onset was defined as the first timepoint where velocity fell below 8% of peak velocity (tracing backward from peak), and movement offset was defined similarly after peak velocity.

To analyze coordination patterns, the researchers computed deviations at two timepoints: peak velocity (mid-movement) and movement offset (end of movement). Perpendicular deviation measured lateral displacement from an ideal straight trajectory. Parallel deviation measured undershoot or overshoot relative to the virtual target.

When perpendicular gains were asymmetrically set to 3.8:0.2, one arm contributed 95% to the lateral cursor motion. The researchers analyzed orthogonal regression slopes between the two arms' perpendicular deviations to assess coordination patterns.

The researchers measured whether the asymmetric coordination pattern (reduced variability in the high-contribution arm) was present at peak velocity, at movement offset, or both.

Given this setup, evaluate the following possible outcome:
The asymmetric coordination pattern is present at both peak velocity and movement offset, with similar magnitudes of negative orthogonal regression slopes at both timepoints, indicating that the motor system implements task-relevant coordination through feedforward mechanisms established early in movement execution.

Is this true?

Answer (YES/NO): YES